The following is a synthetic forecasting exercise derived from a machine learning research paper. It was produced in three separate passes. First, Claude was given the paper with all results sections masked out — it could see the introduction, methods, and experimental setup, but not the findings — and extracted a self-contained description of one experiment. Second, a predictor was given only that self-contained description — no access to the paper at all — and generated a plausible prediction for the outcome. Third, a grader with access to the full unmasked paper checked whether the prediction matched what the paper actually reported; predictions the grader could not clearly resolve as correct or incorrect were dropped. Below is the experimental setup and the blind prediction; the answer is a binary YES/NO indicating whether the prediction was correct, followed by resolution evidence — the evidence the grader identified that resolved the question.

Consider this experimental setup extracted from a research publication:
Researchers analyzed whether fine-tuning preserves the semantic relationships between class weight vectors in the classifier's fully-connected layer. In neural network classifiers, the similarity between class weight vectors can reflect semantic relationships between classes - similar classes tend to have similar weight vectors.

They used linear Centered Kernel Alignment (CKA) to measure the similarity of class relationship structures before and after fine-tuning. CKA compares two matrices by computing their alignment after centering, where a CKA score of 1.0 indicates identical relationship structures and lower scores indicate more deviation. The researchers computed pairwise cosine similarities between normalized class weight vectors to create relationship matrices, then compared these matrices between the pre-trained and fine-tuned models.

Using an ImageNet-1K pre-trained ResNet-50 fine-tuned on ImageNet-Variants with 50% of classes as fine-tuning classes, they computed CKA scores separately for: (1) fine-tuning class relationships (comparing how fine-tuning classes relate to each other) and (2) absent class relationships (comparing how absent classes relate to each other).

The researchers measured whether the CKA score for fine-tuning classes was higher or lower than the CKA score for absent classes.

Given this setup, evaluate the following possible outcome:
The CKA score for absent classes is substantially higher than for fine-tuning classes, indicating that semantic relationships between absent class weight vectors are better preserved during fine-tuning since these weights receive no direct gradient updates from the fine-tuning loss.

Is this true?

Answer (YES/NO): YES